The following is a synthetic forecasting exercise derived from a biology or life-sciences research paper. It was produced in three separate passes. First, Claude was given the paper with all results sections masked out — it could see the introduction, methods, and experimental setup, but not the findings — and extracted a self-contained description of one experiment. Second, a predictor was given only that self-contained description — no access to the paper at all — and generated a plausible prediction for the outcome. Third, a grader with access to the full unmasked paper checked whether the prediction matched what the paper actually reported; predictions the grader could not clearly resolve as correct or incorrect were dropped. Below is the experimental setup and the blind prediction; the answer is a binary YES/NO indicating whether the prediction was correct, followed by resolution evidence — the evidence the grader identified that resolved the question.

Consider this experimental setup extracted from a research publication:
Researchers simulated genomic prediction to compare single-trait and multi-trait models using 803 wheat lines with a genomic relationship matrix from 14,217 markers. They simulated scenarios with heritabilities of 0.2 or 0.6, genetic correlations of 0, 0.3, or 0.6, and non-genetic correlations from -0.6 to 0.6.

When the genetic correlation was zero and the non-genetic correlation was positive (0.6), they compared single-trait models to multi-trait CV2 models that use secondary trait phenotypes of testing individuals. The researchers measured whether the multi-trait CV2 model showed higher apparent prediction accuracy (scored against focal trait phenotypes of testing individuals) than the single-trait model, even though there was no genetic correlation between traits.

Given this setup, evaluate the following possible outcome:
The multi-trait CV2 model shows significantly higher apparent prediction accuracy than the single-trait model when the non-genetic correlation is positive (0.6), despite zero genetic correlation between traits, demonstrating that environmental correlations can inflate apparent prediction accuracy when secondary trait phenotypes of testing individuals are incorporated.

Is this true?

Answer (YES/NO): NO